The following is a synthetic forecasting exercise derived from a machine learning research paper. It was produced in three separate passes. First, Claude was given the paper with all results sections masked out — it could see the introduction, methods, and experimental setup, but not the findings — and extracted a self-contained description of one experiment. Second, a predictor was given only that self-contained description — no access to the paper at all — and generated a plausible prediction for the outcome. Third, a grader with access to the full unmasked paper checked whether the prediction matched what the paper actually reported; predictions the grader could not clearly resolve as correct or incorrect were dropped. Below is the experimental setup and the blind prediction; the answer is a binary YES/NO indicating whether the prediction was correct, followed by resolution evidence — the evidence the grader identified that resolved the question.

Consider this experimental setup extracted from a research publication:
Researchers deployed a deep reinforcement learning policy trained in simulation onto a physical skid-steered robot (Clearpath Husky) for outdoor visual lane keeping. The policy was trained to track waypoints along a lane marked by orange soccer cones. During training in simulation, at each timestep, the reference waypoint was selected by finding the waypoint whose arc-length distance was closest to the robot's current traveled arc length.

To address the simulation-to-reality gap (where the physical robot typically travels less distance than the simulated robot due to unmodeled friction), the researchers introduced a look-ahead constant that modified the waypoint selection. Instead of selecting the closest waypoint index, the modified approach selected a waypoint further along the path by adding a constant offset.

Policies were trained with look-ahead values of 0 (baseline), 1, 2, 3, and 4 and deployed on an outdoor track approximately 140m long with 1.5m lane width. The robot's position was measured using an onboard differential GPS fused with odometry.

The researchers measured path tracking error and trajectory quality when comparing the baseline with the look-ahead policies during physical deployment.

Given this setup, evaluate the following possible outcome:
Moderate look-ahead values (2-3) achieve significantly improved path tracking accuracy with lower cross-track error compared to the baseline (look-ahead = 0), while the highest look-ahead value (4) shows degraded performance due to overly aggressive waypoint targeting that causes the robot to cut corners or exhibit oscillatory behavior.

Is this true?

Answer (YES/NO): NO